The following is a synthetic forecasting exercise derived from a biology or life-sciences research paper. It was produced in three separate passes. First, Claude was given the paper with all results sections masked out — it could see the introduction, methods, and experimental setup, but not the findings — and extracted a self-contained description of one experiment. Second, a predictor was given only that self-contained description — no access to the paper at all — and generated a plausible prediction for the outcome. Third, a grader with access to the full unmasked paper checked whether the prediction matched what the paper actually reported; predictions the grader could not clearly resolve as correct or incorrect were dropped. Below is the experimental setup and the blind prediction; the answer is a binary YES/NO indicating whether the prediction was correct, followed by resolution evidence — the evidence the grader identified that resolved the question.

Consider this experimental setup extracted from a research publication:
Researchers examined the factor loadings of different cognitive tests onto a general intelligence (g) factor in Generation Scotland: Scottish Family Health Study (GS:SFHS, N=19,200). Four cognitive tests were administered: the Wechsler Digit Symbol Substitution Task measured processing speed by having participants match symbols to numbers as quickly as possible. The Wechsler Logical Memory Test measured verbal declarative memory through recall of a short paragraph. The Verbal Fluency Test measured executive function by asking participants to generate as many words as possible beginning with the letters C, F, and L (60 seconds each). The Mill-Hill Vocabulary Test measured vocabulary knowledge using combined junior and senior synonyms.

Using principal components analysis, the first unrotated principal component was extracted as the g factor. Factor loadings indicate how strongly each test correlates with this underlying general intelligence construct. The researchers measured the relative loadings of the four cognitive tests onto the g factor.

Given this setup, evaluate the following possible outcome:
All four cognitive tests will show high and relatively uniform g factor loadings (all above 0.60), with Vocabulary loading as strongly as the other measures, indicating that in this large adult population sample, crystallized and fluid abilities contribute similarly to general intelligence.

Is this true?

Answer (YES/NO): NO